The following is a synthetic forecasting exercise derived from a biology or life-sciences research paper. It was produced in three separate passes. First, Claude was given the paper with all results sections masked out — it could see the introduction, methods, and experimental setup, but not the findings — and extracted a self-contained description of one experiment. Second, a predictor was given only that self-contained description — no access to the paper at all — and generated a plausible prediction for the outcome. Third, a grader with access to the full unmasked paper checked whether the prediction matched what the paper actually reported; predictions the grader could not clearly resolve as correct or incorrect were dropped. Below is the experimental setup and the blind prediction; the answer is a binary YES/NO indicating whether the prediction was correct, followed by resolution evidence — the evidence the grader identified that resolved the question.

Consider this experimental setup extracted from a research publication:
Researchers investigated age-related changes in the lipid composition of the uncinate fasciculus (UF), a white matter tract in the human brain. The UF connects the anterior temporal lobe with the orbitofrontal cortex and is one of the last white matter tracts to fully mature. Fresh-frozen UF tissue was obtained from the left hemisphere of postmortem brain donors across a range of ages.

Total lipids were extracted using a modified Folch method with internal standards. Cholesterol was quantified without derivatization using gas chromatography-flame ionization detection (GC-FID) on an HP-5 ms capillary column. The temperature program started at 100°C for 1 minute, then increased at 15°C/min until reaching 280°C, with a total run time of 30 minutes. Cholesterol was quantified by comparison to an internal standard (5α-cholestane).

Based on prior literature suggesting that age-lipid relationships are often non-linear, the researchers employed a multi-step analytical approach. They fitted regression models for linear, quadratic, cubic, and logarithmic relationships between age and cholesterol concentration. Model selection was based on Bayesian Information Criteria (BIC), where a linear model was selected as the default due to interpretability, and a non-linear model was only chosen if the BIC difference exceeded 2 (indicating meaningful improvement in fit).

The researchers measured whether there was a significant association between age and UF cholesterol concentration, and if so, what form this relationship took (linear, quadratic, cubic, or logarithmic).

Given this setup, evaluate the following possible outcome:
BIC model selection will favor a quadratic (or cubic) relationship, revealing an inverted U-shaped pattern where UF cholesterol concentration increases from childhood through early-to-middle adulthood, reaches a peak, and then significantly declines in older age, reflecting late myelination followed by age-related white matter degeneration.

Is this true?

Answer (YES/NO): NO